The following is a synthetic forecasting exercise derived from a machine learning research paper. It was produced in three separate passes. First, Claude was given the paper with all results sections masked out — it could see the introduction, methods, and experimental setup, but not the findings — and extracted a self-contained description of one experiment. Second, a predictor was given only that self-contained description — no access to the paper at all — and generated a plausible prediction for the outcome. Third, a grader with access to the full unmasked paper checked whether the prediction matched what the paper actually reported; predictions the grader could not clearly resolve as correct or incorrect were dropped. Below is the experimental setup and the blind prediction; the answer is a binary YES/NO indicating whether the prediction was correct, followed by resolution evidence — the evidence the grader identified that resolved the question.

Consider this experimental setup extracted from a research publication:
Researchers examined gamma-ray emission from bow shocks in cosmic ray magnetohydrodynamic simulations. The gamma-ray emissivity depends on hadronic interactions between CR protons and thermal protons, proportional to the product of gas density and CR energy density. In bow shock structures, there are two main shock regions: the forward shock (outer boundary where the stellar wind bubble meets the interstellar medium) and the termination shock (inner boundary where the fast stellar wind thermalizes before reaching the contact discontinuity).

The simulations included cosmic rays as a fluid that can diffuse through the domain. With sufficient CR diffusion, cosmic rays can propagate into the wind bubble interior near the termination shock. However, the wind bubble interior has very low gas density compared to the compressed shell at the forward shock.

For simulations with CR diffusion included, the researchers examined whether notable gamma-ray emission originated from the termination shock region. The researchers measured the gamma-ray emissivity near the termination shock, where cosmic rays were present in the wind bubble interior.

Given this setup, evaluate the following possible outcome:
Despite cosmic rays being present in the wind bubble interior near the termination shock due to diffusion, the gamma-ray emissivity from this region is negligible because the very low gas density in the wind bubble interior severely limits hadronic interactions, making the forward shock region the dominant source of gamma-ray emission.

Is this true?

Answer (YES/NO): YES